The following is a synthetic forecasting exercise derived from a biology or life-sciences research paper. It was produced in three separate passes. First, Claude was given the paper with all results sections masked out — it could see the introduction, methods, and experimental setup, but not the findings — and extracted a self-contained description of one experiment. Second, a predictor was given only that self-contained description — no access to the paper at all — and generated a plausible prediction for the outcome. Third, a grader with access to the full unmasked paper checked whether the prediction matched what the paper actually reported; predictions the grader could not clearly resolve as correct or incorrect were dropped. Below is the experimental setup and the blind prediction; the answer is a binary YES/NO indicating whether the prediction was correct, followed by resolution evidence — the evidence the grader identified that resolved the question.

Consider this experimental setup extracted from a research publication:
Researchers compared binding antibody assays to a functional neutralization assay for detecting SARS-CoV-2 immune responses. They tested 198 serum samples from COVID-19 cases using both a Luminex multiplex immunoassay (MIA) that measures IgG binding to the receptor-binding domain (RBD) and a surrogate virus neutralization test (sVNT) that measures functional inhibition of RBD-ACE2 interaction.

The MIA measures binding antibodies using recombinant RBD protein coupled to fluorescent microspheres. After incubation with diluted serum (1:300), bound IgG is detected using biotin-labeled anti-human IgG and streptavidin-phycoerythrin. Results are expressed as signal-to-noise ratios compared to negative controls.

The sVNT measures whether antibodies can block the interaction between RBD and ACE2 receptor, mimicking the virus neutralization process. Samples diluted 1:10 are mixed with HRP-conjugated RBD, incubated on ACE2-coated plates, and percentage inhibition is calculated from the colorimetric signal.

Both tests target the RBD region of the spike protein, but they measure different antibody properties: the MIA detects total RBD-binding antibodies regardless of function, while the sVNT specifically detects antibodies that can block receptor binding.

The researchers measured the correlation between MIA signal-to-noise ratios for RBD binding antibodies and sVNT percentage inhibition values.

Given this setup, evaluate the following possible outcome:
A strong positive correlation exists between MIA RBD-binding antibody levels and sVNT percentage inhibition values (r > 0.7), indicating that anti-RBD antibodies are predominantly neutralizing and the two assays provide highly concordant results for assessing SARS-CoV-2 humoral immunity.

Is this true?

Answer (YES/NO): YES